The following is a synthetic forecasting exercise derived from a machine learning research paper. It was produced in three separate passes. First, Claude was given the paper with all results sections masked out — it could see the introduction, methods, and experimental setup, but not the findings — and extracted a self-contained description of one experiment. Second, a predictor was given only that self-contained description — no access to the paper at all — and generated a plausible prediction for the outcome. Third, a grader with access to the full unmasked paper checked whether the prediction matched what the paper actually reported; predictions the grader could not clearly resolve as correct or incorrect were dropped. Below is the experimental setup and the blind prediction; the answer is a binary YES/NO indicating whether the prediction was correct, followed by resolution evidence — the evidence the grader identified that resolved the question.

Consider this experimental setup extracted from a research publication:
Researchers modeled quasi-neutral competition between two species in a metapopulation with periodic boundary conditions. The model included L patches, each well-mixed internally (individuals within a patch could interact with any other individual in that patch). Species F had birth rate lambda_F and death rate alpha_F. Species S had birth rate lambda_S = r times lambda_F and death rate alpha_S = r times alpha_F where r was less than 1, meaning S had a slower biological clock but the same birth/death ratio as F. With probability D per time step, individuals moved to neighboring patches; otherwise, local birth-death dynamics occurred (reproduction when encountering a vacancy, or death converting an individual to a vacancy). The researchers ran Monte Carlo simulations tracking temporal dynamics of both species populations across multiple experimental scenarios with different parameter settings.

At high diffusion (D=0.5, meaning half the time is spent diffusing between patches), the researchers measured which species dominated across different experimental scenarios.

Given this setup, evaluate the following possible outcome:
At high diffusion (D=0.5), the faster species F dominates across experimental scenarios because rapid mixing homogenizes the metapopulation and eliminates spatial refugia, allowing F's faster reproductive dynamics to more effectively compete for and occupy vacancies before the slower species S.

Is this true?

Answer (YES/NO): NO